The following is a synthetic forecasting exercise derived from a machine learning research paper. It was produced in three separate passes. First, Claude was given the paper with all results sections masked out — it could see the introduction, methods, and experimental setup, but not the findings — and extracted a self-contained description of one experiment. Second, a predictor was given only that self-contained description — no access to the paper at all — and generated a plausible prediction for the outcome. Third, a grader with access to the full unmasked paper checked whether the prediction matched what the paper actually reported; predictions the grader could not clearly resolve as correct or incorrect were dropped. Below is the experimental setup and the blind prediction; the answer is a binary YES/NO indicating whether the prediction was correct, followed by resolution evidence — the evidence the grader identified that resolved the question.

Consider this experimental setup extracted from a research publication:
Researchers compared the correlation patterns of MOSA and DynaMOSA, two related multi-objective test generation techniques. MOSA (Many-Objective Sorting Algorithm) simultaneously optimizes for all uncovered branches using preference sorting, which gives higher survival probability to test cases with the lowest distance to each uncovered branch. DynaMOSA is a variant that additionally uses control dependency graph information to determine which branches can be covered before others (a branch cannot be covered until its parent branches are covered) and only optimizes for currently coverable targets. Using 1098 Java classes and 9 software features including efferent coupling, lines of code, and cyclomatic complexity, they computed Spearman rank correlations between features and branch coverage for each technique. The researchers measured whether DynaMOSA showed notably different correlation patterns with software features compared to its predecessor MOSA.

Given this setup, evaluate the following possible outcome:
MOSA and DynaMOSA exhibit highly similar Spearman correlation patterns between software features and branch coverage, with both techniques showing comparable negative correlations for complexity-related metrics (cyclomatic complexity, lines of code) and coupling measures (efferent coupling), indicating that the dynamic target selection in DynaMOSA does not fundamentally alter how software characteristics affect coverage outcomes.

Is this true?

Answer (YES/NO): YES